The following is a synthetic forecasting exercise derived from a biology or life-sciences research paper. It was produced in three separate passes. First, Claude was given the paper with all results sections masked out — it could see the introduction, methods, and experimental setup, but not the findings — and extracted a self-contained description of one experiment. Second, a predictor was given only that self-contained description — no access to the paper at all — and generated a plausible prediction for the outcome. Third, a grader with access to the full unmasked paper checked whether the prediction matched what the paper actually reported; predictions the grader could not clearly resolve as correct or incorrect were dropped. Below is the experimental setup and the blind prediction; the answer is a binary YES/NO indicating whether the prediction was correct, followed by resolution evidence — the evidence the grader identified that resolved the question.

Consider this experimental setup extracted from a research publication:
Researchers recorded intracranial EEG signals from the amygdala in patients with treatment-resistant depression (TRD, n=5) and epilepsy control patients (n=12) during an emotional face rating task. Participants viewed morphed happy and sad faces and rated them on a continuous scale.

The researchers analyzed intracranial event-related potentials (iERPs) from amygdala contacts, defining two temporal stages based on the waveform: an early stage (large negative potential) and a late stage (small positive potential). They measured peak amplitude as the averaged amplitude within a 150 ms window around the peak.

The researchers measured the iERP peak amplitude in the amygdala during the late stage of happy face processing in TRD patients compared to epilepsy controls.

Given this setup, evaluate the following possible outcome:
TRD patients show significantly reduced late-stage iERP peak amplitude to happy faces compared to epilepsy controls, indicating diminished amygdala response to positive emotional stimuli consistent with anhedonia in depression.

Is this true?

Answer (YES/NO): YES